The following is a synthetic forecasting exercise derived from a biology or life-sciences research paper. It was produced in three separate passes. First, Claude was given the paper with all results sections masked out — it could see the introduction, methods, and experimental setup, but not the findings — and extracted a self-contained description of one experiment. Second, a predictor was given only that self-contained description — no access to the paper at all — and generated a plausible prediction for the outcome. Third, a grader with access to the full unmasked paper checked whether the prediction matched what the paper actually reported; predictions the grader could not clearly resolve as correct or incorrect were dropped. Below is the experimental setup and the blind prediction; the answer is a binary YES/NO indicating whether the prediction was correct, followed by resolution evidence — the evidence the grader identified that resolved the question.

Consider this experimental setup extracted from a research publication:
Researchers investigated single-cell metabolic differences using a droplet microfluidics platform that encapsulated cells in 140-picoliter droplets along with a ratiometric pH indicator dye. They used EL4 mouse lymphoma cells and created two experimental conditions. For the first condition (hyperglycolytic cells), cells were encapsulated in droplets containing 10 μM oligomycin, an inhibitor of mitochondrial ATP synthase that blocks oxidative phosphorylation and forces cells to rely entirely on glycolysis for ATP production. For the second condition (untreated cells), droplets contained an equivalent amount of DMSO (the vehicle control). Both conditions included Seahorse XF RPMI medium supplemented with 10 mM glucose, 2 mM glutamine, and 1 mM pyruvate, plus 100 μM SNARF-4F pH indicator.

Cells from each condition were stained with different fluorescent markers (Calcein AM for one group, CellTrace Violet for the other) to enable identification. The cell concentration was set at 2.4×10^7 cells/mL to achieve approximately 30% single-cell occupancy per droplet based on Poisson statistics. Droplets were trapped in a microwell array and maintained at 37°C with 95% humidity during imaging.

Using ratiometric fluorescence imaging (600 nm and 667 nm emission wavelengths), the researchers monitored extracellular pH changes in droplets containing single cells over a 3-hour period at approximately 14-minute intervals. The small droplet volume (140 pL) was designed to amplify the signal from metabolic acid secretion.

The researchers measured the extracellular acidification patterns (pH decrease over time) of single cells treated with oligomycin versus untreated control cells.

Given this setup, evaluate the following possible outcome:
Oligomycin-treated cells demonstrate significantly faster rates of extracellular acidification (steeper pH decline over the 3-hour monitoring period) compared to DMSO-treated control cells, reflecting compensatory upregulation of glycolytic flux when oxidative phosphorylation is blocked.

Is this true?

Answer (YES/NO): YES